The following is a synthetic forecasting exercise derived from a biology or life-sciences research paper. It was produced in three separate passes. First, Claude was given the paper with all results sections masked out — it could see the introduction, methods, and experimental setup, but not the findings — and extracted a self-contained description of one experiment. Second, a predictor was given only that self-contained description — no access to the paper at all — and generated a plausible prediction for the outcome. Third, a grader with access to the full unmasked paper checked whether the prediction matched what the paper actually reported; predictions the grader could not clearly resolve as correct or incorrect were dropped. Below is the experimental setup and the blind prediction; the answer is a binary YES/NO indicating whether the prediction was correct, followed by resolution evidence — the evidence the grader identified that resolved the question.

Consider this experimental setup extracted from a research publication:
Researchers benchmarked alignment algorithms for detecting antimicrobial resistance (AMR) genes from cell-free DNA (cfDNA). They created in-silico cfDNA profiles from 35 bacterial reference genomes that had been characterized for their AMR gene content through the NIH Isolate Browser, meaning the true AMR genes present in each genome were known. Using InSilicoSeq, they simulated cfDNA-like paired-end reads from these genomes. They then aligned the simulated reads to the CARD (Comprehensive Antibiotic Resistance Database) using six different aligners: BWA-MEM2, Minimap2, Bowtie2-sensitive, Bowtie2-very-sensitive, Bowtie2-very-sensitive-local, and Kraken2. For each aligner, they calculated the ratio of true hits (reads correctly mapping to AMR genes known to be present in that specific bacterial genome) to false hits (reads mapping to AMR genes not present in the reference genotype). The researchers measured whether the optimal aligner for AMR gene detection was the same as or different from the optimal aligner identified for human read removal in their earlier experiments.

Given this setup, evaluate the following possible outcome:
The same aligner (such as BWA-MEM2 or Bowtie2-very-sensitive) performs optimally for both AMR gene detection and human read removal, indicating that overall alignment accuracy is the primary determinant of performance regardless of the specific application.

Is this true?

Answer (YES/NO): NO